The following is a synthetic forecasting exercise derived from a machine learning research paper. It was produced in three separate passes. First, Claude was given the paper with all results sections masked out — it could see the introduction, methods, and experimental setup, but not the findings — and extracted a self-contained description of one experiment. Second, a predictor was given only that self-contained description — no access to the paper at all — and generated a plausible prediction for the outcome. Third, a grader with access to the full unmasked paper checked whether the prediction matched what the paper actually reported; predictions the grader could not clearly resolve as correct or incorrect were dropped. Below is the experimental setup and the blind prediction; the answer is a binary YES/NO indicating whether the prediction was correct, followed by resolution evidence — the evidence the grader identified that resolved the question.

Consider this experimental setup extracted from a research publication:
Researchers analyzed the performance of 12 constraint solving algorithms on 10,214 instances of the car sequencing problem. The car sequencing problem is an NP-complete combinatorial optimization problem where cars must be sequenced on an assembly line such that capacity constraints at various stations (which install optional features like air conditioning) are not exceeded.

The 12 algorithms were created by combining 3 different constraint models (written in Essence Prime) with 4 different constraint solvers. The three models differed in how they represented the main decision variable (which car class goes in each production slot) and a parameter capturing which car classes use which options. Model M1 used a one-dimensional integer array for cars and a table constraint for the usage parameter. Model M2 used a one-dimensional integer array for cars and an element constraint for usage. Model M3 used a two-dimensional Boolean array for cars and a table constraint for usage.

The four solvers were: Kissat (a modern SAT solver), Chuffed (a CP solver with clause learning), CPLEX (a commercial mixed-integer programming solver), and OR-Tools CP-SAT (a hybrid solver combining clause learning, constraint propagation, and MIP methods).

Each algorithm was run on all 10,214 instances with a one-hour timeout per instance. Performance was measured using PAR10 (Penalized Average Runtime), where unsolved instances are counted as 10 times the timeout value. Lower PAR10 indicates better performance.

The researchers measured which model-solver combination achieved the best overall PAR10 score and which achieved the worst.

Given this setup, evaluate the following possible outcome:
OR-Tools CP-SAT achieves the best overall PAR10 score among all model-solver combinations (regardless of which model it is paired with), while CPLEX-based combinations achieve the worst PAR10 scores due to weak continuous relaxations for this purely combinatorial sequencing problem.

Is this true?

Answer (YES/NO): NO